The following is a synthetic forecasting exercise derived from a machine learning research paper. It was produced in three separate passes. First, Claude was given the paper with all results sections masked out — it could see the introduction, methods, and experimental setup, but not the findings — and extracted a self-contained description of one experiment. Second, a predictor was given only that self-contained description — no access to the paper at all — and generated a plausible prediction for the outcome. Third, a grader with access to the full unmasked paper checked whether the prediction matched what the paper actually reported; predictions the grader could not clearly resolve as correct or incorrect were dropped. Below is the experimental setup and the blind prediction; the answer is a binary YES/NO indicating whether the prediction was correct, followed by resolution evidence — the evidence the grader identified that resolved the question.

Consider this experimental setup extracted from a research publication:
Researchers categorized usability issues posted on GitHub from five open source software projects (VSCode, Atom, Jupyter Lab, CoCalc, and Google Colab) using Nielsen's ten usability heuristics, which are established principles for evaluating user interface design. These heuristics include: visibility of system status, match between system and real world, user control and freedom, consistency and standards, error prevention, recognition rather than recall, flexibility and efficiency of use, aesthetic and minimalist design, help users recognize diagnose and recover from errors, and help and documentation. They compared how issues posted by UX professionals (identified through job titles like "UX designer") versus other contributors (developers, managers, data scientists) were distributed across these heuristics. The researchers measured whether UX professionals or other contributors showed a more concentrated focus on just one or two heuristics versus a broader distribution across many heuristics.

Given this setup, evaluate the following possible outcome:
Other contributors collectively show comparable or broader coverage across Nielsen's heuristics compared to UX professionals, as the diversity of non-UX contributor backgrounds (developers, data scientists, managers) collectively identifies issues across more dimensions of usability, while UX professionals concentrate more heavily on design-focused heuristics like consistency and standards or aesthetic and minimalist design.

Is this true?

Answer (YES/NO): NO